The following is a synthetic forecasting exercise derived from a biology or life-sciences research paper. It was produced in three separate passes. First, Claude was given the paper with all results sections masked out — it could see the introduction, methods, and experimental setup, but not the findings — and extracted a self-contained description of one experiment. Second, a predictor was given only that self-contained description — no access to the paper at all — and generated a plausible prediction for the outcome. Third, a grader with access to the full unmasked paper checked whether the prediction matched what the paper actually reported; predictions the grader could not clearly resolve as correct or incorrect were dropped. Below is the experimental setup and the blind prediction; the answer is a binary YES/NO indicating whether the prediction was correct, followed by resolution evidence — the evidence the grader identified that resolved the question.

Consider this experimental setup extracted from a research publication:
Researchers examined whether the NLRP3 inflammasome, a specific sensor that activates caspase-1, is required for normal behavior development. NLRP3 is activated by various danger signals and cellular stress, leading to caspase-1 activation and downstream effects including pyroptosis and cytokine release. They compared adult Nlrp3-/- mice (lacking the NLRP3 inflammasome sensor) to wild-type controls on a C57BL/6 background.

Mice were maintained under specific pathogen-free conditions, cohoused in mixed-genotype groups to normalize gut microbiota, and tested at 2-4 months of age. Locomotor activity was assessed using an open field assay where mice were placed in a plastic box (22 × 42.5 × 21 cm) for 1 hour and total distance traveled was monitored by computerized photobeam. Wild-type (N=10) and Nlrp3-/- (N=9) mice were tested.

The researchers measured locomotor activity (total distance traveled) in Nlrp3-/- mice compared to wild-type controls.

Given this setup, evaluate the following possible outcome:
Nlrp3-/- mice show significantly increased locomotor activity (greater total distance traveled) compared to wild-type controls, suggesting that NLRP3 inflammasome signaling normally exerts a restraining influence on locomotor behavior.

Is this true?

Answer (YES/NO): YES